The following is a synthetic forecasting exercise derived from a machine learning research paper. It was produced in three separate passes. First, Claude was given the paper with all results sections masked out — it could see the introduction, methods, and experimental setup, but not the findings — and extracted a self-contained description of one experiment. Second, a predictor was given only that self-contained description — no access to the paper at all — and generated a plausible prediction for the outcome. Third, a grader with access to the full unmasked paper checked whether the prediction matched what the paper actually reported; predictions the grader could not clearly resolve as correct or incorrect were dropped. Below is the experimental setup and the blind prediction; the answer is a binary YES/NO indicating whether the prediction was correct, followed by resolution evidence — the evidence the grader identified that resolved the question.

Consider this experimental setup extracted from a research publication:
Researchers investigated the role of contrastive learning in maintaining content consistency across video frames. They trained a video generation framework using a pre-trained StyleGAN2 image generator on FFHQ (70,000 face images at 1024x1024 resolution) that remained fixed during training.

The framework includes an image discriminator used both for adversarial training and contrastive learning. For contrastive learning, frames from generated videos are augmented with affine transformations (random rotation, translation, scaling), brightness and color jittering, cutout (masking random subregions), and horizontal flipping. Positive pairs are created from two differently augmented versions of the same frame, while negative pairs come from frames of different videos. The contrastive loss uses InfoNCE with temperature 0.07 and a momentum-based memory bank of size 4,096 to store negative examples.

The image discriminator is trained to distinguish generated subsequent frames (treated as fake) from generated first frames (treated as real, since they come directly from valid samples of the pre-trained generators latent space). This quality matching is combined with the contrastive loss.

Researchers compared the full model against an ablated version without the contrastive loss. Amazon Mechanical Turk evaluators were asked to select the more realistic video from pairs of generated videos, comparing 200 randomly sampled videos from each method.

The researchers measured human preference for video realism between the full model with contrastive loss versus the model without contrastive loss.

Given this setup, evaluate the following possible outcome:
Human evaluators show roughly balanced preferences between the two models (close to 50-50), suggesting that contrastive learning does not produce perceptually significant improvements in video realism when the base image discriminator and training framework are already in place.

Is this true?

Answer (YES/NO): NO